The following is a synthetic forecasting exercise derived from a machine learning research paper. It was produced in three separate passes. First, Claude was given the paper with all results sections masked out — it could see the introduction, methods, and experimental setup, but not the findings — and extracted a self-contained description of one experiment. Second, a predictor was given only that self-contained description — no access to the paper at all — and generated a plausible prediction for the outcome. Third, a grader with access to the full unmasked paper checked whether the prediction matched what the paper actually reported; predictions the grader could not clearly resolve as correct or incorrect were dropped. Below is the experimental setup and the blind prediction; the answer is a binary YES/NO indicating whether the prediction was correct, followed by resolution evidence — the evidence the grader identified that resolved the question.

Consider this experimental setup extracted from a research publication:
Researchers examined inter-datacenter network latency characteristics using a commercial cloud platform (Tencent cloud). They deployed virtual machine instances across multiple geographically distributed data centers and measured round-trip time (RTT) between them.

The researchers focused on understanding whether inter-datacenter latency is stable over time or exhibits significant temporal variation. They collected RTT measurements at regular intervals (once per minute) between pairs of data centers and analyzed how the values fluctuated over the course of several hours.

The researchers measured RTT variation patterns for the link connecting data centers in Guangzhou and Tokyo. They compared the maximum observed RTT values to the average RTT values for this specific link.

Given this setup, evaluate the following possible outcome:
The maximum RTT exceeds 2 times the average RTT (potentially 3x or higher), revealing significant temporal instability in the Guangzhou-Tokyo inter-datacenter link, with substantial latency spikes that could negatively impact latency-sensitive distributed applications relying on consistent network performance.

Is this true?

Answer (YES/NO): YES